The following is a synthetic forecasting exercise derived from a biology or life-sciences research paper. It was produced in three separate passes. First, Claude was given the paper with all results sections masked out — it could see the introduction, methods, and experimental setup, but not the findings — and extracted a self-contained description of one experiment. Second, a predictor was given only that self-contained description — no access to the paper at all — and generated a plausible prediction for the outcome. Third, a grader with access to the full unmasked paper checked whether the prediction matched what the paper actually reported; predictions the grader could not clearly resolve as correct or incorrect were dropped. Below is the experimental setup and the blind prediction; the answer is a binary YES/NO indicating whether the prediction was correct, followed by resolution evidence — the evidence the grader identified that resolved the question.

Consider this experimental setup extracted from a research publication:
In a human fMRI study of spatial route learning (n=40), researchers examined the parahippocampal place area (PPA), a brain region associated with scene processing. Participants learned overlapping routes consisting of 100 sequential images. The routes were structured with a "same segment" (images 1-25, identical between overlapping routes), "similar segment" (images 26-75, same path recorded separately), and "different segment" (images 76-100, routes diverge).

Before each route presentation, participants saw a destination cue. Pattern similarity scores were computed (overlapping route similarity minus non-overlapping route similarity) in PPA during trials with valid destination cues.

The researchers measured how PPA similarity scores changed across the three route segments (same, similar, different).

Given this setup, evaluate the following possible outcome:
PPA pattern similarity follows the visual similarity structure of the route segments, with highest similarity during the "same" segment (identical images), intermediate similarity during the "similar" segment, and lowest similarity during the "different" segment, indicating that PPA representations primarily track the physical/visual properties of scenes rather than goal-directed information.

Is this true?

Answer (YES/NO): YES